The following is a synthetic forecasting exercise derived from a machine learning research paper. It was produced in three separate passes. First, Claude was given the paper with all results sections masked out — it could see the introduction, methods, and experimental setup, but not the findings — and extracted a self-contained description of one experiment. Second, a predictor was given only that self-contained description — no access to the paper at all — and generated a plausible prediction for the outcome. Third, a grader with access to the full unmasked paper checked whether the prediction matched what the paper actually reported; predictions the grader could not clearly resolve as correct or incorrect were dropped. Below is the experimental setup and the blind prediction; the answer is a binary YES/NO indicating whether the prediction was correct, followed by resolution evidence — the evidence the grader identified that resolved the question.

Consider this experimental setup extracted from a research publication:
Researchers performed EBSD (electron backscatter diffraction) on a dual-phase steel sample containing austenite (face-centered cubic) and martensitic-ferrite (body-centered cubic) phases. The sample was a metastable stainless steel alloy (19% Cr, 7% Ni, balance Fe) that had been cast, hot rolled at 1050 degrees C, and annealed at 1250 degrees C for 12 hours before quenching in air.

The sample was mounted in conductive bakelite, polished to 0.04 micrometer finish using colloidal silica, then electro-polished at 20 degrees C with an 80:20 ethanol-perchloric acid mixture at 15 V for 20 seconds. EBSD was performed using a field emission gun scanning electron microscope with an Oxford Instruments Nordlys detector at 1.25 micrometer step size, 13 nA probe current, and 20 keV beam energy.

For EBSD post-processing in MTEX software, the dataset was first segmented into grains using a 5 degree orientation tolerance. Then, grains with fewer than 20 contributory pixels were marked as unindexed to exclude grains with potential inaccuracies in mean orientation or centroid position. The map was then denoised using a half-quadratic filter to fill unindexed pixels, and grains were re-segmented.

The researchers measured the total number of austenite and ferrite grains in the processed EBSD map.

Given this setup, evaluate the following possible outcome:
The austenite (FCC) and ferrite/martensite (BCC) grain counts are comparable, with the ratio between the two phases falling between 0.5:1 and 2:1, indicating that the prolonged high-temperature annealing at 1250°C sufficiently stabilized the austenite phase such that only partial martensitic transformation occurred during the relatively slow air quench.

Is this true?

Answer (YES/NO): YES